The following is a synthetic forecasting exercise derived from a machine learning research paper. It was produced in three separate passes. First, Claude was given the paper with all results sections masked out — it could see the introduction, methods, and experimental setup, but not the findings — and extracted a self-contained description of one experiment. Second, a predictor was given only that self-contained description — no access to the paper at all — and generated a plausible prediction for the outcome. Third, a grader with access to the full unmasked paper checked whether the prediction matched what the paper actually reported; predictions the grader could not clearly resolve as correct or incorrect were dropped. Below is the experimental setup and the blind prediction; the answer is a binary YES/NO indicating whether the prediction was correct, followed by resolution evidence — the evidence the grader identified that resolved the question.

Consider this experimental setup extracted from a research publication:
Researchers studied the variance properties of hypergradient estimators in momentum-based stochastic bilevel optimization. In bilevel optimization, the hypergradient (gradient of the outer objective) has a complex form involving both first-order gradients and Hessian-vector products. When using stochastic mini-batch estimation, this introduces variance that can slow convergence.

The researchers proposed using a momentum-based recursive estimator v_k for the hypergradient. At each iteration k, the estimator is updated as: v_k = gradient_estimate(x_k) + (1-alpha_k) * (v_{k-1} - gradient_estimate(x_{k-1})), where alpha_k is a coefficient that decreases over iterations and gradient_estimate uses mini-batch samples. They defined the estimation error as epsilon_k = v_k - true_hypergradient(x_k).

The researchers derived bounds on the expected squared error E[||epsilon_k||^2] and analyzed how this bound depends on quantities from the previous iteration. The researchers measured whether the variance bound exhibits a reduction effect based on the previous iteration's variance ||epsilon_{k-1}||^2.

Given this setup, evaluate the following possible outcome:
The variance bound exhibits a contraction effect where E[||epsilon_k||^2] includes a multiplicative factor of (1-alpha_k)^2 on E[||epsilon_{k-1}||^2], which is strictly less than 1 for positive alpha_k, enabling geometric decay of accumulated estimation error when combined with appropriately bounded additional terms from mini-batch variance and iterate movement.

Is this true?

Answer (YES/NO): YES